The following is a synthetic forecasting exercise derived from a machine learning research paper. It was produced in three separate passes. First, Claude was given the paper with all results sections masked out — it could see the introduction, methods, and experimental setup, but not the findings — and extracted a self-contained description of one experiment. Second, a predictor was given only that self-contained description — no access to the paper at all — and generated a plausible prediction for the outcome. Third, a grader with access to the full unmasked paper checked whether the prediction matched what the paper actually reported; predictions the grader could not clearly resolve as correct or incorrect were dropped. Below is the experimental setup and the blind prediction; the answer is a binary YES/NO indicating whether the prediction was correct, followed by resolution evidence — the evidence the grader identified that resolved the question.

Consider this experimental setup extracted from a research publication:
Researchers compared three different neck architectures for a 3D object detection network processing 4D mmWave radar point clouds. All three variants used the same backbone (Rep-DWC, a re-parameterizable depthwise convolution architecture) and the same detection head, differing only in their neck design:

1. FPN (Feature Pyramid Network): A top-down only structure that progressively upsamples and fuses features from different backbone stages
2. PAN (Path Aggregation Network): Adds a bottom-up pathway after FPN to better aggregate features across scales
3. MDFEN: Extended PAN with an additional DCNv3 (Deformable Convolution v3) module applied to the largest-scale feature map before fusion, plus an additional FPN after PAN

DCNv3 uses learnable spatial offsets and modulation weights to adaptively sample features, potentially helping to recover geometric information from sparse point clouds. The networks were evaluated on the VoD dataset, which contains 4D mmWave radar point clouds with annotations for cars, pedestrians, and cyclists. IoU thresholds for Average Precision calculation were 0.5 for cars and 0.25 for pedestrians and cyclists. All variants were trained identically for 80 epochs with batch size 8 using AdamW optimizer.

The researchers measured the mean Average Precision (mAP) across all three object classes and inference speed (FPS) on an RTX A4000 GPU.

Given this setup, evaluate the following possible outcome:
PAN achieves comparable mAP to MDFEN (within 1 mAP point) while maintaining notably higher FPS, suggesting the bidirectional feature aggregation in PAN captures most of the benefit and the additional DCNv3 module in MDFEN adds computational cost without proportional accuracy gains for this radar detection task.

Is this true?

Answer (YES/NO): NO